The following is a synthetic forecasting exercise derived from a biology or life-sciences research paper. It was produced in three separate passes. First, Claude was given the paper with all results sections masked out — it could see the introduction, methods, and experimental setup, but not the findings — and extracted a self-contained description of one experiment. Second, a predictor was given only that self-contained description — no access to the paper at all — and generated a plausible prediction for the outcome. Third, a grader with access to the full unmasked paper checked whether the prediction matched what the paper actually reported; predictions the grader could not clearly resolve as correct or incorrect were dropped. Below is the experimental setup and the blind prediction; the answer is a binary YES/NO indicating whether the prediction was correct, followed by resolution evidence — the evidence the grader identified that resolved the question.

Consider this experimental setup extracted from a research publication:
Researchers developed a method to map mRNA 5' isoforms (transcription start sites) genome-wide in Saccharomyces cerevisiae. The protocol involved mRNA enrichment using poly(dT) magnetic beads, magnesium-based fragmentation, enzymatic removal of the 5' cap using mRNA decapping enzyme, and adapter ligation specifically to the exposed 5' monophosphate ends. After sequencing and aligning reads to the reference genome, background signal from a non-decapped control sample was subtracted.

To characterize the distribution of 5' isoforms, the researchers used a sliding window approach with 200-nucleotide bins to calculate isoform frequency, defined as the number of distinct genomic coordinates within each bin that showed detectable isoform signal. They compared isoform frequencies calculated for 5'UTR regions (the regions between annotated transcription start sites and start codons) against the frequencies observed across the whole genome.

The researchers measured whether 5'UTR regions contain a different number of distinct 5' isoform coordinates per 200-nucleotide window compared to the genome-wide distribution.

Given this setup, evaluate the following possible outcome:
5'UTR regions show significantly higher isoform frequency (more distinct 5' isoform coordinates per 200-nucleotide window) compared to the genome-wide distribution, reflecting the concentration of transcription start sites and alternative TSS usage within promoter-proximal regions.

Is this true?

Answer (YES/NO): YES